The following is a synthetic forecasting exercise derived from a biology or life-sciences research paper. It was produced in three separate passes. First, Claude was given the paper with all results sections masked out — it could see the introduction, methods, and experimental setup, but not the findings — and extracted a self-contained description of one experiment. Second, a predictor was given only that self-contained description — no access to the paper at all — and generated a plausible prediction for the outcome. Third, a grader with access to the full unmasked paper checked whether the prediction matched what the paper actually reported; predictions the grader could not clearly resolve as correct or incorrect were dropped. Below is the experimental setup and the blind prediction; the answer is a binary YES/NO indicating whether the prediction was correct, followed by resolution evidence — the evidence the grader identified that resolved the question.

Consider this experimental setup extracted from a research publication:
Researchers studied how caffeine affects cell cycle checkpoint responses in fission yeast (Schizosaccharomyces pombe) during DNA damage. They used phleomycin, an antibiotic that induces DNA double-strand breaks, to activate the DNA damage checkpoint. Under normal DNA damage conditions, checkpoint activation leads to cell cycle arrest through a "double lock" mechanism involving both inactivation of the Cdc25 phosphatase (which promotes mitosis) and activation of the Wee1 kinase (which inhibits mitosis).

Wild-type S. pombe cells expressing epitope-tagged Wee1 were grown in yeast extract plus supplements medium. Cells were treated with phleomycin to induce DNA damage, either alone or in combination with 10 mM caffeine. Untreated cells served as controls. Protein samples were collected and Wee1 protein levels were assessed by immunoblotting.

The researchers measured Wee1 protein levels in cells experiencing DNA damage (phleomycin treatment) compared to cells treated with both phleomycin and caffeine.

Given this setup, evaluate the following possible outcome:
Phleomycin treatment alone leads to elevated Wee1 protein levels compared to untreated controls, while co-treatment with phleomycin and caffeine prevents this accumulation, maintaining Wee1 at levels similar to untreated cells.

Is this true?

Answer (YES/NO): NO